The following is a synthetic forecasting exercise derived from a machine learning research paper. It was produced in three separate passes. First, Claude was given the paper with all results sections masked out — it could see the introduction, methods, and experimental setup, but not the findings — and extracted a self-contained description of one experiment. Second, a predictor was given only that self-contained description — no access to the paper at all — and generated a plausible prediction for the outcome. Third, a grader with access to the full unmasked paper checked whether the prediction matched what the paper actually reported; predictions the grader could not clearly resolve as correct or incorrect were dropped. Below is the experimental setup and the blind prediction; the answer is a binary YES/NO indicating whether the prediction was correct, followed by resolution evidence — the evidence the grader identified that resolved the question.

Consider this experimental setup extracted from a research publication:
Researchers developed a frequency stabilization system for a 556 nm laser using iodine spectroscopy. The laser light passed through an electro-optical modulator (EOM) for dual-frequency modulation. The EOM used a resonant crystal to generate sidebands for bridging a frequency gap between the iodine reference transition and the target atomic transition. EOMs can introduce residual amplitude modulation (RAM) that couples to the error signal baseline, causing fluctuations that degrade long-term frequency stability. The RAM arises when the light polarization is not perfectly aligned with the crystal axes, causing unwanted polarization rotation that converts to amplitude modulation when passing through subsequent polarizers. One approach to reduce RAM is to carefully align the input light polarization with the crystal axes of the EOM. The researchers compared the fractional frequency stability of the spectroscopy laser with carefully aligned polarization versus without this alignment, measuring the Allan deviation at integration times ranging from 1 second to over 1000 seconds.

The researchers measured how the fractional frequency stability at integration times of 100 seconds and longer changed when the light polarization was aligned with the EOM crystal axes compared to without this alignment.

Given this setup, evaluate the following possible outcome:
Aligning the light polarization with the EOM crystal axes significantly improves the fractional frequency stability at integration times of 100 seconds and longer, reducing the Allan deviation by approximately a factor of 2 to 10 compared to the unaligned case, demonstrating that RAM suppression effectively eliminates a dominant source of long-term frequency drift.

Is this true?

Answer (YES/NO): YES